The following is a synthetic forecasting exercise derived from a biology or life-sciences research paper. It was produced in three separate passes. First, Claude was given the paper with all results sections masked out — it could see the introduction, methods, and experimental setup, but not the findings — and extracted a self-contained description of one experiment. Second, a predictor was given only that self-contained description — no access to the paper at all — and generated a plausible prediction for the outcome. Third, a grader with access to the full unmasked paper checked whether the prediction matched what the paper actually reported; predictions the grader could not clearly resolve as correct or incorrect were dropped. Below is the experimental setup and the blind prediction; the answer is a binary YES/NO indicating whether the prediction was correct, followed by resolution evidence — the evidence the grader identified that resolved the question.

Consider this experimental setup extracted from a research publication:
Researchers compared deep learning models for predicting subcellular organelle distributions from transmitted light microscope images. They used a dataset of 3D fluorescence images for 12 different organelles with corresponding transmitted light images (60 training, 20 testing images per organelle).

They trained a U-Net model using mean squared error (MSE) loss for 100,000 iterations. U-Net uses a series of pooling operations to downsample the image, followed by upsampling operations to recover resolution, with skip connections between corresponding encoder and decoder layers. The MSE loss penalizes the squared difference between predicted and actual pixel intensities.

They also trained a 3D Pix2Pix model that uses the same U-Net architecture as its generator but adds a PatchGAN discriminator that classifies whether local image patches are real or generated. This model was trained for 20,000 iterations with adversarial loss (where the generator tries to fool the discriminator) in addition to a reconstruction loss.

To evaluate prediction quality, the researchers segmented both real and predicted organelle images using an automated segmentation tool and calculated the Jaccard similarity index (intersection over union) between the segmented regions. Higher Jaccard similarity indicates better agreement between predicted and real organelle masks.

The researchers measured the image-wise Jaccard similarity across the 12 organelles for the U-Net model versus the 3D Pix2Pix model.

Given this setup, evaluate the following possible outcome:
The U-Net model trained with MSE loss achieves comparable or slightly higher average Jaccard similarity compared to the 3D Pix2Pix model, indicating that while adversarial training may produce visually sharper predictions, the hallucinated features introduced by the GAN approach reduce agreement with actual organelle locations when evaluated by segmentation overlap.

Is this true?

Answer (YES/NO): YES